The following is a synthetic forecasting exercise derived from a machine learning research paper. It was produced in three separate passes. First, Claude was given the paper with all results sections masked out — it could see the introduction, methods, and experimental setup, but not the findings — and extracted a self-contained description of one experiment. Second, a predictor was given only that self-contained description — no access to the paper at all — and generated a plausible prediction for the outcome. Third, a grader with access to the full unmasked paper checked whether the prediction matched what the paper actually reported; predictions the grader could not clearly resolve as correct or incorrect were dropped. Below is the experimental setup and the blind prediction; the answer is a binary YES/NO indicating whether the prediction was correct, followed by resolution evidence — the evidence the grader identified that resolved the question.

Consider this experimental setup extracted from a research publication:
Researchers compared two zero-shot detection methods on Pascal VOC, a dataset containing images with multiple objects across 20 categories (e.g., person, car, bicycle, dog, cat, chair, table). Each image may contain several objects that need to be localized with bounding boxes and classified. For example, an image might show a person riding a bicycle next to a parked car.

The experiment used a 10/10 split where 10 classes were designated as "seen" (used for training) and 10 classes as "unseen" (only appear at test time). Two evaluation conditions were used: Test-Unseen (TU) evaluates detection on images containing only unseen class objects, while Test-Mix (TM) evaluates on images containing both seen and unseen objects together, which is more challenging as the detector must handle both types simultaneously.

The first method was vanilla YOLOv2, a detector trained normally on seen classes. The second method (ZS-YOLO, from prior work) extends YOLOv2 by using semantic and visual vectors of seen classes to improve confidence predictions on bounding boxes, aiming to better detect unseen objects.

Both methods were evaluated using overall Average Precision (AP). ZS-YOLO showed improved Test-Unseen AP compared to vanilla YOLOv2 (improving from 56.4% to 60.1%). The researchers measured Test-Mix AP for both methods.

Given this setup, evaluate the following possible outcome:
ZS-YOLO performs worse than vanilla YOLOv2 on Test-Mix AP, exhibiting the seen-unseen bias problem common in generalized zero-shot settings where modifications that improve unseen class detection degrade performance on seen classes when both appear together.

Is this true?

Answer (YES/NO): YES